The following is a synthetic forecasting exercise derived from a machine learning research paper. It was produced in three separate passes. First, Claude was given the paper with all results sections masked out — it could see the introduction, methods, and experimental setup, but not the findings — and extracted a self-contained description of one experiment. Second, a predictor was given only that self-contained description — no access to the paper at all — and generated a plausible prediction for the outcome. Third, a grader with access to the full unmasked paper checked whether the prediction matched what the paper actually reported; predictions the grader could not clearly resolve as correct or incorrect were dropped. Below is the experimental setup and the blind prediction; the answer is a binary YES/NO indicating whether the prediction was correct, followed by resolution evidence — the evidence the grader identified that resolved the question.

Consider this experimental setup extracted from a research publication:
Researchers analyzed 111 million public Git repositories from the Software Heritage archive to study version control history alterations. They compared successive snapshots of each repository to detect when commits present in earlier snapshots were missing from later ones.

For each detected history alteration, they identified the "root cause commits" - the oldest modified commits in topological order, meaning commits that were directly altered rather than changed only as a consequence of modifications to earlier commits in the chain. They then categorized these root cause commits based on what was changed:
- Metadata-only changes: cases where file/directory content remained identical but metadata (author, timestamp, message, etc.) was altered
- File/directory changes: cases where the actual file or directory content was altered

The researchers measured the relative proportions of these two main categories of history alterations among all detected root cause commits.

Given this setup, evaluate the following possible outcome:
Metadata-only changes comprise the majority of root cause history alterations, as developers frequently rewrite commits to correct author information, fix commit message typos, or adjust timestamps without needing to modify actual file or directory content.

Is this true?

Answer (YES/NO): NO